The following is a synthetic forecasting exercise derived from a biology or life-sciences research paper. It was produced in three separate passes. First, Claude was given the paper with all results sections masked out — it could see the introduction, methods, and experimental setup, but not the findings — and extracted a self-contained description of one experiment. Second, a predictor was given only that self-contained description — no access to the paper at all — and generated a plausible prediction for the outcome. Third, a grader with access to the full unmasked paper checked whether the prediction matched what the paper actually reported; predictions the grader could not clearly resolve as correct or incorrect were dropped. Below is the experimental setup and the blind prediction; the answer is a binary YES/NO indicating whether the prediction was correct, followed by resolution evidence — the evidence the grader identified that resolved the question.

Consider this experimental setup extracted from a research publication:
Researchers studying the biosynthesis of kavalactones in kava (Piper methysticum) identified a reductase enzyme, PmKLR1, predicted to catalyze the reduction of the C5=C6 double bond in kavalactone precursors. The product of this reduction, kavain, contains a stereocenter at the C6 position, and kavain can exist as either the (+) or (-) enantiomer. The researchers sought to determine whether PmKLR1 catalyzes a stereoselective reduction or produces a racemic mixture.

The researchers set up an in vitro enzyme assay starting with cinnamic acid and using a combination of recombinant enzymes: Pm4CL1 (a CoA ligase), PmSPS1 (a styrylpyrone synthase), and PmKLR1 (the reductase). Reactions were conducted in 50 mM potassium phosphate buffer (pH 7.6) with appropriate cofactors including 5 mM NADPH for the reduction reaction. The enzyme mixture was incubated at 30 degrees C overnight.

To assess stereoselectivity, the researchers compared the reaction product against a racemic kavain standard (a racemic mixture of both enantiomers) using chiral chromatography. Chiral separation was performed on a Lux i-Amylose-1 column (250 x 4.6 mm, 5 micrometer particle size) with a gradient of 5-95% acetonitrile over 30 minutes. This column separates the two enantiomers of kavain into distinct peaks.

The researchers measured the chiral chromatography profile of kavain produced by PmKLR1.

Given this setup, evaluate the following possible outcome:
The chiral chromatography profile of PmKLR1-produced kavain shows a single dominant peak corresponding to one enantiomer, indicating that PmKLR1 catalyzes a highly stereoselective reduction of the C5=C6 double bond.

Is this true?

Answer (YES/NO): YES